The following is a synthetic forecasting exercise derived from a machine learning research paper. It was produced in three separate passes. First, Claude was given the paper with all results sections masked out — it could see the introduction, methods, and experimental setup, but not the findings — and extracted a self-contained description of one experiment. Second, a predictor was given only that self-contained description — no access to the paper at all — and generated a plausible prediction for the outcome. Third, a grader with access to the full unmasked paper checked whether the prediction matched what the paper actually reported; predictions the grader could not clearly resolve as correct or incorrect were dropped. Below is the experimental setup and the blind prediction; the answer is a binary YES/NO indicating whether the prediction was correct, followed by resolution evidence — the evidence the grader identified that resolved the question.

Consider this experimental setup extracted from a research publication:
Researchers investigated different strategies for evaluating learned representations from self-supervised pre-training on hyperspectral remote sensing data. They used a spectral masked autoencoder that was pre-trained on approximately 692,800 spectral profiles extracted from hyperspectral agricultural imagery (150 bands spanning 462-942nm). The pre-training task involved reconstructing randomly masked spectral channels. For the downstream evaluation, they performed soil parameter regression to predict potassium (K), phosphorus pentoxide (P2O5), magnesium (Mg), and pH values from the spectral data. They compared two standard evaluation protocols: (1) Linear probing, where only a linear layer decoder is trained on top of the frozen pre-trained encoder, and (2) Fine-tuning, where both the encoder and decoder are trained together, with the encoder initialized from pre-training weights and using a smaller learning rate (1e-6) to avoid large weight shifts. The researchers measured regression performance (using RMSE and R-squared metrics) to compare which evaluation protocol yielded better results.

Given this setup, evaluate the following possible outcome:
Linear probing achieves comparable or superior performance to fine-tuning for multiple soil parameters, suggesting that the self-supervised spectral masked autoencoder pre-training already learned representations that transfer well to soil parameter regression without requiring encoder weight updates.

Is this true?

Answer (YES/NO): NO